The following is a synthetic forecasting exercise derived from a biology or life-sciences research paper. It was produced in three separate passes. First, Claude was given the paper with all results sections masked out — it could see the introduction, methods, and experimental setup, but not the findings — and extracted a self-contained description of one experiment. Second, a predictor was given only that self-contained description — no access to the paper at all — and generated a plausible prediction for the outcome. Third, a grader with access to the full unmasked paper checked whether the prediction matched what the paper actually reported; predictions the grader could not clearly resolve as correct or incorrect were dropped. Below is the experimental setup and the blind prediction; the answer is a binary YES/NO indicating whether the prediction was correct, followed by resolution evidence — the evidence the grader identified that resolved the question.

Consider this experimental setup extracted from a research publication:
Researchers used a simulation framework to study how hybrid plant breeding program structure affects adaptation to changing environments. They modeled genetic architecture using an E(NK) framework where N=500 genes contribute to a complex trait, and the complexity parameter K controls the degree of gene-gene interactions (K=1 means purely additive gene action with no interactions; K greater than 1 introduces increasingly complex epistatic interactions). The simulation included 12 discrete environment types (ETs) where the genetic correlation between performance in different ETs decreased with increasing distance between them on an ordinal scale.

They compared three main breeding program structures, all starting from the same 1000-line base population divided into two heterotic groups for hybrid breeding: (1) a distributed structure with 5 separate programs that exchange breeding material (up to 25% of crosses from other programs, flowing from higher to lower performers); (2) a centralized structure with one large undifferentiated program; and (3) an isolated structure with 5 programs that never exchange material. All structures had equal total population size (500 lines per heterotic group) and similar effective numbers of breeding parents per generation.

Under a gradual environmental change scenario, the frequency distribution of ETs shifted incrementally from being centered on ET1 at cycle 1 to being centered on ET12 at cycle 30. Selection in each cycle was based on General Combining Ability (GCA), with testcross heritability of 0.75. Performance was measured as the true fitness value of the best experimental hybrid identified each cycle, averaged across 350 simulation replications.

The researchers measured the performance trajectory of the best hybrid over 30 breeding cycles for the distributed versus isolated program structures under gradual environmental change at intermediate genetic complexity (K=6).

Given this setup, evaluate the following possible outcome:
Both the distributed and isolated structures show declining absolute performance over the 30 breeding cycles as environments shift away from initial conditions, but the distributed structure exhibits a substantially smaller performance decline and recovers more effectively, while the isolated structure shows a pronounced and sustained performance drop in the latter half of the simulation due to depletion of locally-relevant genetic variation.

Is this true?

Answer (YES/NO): NO